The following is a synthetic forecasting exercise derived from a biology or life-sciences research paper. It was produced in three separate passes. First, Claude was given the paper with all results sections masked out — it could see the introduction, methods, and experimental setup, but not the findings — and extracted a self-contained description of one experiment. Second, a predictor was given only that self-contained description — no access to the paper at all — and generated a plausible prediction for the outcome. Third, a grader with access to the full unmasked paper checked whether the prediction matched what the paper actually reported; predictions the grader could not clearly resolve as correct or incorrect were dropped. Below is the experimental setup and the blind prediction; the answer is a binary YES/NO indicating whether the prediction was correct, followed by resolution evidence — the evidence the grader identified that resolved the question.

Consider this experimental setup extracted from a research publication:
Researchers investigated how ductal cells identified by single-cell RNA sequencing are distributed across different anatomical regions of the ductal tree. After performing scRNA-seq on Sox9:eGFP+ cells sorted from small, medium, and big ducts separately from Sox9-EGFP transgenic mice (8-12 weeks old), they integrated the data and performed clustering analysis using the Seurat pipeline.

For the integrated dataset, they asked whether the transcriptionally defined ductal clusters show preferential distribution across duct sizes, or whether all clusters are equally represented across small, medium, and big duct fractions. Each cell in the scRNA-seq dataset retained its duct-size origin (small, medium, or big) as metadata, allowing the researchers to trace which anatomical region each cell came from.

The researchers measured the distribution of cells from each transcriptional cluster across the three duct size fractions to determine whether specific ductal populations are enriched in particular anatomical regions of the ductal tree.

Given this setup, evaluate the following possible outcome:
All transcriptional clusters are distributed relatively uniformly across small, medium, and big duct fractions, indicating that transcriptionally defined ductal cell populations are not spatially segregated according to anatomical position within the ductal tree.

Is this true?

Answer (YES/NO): NO